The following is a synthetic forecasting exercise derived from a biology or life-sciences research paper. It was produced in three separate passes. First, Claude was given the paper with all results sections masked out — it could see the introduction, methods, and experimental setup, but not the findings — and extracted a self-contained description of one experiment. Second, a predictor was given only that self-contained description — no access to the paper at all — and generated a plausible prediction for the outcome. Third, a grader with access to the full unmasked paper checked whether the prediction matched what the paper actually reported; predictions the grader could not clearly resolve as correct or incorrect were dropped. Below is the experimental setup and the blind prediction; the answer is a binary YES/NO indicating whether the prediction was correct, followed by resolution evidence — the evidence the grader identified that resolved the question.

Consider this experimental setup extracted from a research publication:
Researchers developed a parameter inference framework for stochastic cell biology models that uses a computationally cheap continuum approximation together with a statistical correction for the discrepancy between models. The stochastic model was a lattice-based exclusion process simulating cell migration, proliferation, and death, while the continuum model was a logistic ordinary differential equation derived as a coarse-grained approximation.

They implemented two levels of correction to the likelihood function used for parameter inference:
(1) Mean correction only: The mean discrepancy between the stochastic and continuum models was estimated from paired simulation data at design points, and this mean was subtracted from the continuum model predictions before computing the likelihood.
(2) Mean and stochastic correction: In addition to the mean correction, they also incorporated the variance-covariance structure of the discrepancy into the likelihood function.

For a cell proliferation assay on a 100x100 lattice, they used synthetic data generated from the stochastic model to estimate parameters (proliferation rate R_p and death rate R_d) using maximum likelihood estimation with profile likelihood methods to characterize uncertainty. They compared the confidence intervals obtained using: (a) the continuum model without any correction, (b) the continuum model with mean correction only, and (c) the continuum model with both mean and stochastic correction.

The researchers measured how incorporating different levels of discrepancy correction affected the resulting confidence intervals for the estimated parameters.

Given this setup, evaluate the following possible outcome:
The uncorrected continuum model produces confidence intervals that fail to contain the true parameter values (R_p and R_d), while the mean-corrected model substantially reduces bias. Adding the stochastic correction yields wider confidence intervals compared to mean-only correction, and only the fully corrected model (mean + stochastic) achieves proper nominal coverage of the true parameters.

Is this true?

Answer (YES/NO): NO